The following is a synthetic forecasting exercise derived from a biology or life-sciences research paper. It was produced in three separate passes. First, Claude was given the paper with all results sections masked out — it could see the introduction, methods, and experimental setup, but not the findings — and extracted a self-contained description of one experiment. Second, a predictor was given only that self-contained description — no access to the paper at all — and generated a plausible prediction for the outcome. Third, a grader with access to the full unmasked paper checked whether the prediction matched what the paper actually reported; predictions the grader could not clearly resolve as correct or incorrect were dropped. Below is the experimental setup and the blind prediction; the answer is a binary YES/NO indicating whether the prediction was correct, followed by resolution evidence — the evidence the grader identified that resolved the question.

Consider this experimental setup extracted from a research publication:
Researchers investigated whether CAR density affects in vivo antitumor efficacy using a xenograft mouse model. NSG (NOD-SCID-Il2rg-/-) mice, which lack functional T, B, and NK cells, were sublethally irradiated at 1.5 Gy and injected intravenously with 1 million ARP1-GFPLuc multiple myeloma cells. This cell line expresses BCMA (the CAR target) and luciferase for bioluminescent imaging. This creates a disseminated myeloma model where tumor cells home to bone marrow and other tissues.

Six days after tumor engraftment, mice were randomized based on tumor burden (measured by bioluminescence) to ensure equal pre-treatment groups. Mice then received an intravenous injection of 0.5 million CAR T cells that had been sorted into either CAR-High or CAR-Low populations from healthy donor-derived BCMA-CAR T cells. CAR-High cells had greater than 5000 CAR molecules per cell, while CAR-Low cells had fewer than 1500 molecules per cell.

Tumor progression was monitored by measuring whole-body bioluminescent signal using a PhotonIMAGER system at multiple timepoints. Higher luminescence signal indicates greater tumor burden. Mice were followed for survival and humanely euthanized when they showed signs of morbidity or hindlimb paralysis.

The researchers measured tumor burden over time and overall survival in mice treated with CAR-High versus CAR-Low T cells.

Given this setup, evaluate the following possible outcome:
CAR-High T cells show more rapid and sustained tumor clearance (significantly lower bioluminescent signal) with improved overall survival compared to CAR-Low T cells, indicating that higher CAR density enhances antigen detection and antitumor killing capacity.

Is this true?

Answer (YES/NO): NO